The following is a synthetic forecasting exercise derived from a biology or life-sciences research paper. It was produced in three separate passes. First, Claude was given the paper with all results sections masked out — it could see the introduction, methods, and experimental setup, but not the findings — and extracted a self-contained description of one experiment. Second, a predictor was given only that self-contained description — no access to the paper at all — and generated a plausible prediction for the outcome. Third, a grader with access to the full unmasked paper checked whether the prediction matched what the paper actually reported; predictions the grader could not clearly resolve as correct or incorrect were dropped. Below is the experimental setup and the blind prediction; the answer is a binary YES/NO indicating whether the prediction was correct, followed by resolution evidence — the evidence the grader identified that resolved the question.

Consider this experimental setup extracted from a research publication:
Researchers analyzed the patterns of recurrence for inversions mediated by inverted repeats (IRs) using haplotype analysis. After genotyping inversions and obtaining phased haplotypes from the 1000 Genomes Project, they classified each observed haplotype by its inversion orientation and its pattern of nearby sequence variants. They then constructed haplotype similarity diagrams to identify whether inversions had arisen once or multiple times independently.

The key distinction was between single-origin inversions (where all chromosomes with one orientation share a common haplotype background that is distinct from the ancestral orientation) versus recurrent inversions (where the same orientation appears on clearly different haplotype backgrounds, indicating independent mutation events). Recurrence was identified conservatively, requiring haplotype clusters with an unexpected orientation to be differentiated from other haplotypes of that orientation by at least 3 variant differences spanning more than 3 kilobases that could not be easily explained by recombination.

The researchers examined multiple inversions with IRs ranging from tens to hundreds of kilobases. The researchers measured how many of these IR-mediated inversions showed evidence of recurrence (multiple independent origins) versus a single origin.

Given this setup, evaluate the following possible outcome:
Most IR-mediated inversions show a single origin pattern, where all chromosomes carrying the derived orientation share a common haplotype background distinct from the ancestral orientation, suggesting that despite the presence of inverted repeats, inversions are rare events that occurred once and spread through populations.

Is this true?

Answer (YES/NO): NO